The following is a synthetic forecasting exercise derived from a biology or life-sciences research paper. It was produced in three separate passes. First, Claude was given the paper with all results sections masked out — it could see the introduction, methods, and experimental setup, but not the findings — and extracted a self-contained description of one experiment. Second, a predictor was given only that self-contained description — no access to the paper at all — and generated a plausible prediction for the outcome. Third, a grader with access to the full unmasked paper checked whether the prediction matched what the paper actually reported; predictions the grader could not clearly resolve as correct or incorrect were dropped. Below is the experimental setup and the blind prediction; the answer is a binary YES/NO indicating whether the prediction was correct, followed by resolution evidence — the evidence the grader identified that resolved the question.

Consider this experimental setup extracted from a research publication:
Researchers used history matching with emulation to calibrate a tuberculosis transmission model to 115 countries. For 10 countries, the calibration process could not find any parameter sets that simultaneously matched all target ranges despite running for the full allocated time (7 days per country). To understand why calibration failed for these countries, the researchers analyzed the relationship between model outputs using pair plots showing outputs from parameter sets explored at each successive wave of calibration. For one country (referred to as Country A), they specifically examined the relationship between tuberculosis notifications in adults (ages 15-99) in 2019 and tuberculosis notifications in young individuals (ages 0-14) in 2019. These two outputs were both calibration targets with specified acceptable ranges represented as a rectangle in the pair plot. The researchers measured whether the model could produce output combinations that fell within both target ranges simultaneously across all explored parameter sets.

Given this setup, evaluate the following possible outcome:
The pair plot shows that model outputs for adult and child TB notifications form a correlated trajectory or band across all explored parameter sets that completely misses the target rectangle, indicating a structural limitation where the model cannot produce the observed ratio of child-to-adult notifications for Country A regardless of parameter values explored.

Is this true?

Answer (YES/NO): YES